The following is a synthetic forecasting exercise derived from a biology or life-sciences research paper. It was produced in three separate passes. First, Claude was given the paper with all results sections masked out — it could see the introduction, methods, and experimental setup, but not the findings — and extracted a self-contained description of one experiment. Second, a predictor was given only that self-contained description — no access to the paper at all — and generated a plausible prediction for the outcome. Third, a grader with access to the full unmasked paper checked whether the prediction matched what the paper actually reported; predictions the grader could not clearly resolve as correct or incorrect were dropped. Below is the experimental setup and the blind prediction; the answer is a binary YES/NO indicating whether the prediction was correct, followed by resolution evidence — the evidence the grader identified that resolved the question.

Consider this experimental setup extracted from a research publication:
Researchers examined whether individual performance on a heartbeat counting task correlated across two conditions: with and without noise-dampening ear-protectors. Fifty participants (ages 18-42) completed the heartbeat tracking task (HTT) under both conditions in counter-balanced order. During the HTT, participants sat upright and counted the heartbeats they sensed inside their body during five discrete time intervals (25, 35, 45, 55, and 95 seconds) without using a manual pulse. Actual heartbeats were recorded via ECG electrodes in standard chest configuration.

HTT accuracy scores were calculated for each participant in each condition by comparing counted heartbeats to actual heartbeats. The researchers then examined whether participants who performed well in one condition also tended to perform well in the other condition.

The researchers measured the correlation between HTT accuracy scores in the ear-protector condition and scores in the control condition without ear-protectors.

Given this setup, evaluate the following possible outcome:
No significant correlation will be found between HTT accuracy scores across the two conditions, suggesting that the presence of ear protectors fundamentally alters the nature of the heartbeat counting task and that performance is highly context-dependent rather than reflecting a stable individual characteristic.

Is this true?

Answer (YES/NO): YES